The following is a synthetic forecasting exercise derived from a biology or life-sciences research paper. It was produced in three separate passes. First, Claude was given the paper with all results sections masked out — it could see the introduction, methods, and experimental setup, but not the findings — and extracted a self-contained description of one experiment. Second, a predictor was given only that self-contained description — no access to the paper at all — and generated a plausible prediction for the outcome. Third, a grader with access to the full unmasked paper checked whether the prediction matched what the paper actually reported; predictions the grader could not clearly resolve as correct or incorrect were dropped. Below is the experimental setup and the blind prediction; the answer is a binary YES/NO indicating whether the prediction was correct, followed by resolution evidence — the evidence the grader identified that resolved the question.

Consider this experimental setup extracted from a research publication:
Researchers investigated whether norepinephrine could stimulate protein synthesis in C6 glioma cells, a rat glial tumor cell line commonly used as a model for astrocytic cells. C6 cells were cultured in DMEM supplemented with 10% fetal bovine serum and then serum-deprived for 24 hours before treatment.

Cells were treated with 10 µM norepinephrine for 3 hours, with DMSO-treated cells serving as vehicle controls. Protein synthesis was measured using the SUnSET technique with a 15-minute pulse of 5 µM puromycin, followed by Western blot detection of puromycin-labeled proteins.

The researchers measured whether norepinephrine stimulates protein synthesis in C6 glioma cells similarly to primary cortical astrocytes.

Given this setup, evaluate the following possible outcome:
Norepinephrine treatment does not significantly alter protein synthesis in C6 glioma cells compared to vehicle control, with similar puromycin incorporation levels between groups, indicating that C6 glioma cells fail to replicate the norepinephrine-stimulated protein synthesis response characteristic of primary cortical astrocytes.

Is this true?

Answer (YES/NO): NO